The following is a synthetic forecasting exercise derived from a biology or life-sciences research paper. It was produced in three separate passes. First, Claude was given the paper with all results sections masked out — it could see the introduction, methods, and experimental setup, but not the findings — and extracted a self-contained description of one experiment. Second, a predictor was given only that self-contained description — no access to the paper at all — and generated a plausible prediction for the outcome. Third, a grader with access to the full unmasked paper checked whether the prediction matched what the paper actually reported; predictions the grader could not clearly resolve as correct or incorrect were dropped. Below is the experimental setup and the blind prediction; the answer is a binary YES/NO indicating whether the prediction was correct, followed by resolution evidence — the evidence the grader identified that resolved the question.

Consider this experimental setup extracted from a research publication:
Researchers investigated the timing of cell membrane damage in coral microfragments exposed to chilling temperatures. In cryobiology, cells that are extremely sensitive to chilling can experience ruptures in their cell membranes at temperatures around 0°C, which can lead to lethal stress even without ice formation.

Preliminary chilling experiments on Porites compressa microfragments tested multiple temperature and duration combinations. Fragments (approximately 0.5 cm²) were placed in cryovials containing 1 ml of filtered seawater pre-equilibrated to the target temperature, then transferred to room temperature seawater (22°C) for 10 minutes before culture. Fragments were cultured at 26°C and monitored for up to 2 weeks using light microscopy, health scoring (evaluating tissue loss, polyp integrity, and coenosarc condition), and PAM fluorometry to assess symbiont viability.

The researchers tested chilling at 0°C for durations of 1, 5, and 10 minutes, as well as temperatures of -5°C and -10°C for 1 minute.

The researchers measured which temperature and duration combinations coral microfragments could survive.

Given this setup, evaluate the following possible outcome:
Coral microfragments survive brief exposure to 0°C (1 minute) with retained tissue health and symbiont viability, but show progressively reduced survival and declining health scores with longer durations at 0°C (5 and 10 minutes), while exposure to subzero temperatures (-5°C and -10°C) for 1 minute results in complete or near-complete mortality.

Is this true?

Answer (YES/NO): YES